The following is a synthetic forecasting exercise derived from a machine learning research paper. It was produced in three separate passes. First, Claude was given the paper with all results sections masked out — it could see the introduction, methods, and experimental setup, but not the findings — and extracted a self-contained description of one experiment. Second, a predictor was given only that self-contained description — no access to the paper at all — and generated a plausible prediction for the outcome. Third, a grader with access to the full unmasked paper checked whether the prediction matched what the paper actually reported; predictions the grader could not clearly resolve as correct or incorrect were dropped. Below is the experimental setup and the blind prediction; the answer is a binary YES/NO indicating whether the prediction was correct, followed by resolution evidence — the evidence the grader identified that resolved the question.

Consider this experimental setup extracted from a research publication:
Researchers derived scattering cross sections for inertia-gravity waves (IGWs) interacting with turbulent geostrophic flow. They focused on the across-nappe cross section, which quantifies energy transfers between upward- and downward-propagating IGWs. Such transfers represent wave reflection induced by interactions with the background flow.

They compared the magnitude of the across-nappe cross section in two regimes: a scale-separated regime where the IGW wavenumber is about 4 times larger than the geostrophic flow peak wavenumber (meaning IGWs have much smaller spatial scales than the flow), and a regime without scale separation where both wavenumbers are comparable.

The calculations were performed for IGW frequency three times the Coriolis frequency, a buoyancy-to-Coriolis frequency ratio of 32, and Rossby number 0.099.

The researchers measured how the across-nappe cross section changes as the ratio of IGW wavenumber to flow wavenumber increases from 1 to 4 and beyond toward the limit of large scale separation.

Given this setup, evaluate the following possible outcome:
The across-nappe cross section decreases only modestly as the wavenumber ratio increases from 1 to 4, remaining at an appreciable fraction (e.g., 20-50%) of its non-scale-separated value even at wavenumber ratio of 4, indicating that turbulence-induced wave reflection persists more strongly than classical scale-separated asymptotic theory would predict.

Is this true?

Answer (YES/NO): NO